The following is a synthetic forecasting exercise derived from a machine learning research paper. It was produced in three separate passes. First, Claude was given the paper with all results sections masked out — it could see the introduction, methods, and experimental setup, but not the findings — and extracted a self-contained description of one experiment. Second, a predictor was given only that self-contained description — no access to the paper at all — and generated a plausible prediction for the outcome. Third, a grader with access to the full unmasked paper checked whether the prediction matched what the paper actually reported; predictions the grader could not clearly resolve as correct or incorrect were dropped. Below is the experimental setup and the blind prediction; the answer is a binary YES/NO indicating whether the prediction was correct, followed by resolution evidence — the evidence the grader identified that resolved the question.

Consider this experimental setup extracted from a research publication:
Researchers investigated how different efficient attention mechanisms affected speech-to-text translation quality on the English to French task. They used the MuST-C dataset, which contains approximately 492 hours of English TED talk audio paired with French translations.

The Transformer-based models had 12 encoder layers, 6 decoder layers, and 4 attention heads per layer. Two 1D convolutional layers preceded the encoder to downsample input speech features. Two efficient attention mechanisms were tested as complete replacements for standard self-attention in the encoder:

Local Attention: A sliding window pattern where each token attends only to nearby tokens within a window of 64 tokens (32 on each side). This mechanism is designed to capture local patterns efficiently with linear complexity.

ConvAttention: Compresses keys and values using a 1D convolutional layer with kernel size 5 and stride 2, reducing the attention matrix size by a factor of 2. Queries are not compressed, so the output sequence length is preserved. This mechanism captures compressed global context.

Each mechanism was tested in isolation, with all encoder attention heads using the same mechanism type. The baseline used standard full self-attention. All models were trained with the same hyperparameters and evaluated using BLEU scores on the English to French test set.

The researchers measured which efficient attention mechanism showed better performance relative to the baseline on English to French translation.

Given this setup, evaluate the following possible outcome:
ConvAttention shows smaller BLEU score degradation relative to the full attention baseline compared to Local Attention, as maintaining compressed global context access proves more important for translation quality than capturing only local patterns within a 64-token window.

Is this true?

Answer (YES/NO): NO